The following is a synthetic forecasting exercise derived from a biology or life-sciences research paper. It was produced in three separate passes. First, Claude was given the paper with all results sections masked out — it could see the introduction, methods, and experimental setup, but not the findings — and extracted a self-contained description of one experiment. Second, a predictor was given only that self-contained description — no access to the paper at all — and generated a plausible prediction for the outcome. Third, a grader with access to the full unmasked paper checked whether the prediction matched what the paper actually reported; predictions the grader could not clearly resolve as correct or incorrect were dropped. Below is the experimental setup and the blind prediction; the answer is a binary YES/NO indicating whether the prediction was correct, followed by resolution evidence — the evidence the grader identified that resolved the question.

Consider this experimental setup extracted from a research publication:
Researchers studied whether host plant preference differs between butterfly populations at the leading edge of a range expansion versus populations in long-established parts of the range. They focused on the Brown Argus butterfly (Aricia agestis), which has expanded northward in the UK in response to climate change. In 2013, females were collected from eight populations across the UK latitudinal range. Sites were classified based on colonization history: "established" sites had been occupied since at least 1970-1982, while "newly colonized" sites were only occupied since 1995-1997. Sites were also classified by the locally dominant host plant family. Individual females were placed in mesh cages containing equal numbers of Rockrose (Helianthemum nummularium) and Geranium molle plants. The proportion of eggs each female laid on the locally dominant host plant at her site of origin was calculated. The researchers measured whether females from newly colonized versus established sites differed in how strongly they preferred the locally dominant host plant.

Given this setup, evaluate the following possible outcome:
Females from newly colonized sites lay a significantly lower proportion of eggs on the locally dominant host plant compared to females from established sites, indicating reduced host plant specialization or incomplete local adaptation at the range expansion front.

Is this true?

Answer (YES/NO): NO